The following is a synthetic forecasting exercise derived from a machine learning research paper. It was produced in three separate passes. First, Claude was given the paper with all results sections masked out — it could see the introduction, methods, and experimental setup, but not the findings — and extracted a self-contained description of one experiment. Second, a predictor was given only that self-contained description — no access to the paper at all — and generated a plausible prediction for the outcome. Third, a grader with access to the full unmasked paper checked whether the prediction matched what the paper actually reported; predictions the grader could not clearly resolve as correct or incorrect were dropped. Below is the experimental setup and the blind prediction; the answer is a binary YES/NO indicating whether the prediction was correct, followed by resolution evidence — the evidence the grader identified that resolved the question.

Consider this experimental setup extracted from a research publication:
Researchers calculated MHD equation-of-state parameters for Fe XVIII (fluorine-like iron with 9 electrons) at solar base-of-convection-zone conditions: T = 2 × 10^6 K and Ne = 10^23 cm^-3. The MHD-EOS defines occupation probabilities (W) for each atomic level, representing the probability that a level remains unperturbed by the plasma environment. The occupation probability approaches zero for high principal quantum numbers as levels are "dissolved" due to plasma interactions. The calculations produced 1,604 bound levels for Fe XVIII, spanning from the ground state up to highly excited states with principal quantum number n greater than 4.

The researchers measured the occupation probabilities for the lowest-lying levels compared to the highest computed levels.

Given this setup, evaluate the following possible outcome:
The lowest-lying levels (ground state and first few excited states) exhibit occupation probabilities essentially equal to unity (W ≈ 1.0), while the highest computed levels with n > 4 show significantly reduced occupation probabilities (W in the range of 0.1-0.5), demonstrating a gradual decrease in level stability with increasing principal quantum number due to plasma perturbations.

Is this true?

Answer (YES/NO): NO